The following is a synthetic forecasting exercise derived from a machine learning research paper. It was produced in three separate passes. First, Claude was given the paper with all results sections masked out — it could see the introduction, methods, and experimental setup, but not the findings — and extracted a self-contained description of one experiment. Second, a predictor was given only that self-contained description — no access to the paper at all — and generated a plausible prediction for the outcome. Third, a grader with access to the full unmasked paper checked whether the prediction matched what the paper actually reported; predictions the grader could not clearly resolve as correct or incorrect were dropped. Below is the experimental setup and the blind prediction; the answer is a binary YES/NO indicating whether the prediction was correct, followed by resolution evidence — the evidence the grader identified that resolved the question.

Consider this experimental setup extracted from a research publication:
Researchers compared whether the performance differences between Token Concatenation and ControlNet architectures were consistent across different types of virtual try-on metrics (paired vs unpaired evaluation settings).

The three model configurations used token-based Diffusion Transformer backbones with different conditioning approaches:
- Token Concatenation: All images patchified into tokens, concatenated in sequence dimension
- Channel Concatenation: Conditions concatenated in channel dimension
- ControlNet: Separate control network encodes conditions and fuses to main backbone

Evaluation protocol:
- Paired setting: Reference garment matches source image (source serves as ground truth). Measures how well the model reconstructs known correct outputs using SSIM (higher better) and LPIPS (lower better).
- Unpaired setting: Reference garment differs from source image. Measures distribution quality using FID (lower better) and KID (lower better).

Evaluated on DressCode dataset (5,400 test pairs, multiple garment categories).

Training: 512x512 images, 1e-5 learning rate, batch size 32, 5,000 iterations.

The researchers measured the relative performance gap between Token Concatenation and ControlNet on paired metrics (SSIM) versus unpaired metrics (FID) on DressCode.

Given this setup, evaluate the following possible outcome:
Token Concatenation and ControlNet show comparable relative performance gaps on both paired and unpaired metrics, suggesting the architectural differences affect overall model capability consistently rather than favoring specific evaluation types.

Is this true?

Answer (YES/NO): NO